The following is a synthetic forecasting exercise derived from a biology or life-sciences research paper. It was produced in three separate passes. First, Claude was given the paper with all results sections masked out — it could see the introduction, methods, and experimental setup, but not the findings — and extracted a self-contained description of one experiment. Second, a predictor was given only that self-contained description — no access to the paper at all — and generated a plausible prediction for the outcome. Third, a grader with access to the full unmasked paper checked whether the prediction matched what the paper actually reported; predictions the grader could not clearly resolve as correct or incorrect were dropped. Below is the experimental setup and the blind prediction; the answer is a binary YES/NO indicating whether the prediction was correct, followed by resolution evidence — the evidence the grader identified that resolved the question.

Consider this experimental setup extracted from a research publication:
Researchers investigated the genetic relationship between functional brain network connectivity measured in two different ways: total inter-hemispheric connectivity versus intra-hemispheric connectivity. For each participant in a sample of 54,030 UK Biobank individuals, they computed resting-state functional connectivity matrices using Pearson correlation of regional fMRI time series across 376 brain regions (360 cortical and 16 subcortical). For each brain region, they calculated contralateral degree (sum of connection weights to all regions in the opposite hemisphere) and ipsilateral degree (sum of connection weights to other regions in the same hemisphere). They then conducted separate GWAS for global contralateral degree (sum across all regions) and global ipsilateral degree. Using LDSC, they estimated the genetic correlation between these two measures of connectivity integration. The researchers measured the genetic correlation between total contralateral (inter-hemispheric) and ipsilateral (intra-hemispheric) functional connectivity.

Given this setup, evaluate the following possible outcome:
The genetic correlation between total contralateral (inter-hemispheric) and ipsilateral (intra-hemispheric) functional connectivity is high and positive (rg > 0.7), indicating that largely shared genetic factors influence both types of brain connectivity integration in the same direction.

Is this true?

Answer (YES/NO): YES